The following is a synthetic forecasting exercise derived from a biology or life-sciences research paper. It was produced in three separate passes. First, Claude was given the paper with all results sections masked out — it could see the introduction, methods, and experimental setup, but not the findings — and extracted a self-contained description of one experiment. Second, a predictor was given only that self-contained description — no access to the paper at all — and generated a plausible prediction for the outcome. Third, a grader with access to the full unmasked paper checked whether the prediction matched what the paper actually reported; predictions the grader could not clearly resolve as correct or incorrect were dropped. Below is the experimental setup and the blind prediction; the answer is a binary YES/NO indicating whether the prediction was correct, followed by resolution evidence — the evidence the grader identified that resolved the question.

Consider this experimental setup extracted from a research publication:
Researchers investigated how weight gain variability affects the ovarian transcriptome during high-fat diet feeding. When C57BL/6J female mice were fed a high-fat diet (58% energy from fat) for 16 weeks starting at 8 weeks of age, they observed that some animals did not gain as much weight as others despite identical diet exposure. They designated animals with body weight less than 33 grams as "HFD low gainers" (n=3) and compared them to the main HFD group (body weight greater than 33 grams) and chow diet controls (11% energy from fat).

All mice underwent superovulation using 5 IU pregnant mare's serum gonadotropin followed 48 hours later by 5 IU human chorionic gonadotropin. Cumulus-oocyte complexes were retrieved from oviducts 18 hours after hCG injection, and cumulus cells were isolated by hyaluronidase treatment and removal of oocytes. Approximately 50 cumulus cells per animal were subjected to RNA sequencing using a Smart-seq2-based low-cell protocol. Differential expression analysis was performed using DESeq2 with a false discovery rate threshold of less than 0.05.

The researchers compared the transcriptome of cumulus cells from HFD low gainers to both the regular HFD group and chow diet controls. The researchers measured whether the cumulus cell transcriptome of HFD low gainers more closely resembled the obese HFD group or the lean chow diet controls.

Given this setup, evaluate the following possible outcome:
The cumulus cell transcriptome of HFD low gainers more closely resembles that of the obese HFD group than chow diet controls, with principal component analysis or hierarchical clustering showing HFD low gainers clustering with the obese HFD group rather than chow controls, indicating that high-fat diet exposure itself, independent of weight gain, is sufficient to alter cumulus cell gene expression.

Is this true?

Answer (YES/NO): NO